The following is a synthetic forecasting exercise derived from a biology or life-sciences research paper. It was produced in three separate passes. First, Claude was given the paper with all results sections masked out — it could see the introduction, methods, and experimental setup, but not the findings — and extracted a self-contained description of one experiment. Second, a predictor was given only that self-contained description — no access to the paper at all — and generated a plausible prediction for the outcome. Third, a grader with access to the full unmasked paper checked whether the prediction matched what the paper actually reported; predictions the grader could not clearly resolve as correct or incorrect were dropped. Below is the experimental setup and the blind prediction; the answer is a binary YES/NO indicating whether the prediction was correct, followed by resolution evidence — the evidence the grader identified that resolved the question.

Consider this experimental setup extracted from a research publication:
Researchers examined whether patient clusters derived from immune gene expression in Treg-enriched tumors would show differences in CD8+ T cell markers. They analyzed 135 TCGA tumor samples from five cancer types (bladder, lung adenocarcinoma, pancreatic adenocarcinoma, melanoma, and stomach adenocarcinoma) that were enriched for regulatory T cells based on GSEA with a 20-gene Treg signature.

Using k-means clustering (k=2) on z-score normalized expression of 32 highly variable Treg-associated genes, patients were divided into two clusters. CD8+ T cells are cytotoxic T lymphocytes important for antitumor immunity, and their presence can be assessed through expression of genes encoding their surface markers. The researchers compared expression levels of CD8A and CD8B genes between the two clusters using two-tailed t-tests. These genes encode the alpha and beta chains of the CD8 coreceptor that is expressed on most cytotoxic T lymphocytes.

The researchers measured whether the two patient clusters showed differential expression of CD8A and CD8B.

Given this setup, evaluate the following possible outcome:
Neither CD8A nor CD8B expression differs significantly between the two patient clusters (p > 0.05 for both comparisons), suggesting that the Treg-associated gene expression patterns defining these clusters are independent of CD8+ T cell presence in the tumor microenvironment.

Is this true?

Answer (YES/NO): NO